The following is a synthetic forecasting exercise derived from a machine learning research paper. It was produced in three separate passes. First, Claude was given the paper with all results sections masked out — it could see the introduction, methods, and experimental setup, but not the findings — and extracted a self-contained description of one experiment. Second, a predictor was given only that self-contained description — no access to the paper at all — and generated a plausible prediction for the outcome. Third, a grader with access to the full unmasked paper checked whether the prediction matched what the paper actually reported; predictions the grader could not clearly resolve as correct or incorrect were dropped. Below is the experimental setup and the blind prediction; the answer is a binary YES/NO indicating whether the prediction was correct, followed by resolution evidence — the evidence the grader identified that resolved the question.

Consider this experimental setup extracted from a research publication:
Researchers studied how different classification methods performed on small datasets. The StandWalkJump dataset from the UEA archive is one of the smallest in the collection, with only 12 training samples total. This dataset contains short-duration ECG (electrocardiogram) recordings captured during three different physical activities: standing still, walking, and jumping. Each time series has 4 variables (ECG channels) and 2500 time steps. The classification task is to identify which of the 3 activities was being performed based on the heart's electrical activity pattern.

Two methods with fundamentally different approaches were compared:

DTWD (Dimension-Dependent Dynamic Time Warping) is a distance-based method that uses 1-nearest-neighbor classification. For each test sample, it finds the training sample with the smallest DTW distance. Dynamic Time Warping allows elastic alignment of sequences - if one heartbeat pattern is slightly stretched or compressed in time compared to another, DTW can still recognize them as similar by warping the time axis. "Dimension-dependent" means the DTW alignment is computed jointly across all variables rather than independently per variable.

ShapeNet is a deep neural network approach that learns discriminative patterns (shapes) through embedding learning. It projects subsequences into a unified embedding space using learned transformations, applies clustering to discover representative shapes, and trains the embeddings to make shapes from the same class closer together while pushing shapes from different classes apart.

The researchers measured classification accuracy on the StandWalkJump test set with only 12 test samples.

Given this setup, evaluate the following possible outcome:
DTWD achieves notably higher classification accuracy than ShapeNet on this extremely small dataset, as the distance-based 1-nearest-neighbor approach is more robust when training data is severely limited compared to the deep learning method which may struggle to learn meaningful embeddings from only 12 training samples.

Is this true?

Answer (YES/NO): NO